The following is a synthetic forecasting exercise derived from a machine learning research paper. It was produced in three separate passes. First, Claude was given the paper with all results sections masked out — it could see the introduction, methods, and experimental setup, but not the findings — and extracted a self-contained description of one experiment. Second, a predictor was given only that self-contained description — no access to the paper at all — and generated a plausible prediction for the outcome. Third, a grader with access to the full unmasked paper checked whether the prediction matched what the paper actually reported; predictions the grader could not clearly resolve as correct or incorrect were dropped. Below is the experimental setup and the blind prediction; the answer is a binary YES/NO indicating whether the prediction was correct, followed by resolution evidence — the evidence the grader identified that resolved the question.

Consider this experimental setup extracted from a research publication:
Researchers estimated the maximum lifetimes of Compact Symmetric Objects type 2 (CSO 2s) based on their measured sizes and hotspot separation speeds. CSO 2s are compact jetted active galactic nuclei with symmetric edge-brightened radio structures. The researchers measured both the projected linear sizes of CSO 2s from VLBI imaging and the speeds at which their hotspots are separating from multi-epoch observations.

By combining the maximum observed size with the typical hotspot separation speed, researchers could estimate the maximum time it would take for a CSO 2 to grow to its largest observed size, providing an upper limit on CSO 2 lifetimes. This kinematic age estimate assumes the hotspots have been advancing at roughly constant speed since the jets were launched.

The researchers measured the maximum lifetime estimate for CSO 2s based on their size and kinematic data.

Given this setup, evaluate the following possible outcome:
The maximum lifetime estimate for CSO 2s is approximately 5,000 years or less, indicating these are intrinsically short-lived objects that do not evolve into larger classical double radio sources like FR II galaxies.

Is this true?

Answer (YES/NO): YES